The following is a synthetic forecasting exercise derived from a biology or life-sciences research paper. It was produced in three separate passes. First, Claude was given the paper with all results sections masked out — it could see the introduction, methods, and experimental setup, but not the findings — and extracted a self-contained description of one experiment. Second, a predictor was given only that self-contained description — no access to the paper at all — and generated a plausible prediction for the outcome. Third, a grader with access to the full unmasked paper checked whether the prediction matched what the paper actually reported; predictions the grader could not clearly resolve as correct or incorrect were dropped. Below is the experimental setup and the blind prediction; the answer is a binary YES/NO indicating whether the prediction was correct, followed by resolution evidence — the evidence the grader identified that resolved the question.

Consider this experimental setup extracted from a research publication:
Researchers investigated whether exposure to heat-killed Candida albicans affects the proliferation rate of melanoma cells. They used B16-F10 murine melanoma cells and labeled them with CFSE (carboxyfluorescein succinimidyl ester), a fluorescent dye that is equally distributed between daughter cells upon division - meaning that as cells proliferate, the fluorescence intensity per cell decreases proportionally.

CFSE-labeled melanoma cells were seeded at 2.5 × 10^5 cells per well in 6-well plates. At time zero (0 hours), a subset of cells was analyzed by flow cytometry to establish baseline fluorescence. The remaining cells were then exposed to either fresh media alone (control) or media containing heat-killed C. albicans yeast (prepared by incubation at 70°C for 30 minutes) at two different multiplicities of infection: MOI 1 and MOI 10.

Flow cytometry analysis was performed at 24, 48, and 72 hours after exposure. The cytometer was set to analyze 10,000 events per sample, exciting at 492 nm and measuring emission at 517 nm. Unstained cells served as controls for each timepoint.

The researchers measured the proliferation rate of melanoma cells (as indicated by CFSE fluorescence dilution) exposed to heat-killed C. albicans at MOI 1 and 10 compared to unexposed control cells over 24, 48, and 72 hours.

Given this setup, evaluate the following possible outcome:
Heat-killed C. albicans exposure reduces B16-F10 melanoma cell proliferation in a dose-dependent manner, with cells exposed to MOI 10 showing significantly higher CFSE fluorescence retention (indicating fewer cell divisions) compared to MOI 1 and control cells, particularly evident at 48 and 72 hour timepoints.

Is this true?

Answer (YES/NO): NO